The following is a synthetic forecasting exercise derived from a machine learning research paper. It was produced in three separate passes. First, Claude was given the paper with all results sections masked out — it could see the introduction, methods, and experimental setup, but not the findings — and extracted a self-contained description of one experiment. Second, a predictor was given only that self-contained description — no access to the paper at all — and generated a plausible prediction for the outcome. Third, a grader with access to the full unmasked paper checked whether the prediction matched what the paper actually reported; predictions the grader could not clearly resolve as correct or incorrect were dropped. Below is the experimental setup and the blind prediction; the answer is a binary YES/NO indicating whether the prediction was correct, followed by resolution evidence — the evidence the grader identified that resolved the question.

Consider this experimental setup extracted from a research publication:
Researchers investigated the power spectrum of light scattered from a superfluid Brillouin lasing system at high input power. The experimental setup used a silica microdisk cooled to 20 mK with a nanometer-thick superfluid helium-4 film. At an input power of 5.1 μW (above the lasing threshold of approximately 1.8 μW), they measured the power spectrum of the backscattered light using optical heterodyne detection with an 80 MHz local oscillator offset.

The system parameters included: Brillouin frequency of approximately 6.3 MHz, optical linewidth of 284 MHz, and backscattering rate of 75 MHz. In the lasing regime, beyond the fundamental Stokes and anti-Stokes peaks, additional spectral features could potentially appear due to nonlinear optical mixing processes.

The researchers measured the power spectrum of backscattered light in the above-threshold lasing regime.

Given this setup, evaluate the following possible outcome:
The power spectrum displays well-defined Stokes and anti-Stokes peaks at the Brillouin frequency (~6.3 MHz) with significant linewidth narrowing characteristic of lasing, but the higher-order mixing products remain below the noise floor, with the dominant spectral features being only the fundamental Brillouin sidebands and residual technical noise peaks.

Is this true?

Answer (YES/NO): NO